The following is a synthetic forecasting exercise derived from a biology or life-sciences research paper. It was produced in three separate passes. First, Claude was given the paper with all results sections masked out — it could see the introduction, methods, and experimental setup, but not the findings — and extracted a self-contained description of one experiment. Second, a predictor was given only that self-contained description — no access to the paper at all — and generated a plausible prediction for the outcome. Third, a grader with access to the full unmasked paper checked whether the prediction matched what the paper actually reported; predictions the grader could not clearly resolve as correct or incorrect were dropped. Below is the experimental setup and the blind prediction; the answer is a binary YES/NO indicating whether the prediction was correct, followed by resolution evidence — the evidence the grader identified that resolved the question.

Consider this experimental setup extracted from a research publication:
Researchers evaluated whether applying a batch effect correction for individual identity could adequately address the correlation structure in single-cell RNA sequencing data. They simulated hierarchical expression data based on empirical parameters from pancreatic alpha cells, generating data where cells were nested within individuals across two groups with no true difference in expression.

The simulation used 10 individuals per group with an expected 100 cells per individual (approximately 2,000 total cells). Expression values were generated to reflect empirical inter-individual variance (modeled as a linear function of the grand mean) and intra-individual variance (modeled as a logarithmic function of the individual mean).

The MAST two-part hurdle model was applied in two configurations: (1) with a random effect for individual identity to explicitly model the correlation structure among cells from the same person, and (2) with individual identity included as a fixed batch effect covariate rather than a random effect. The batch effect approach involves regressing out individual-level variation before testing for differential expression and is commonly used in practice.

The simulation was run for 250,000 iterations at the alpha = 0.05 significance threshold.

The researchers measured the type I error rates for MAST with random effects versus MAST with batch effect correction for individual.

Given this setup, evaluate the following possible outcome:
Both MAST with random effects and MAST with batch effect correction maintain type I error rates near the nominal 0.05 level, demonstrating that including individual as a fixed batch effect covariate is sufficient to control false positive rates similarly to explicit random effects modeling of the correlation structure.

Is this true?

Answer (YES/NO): NO